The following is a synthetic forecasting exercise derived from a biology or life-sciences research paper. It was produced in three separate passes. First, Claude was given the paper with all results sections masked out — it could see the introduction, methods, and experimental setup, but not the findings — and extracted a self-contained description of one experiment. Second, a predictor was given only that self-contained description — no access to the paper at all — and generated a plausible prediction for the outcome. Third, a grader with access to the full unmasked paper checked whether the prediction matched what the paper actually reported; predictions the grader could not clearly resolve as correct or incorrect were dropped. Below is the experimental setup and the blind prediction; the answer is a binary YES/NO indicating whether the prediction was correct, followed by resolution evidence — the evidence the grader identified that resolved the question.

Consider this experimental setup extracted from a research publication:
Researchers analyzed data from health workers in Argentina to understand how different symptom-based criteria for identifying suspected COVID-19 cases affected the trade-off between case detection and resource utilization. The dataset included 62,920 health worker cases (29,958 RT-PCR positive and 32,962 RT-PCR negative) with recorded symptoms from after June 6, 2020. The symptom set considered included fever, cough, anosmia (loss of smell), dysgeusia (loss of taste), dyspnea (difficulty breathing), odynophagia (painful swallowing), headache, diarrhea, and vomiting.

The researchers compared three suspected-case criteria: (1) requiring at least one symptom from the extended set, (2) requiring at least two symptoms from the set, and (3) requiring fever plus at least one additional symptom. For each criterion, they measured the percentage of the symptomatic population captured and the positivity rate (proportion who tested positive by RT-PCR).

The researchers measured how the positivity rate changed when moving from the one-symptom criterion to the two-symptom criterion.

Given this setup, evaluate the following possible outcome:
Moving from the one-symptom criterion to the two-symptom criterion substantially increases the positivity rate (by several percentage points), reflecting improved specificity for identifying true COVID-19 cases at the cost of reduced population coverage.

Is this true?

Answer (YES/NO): NO